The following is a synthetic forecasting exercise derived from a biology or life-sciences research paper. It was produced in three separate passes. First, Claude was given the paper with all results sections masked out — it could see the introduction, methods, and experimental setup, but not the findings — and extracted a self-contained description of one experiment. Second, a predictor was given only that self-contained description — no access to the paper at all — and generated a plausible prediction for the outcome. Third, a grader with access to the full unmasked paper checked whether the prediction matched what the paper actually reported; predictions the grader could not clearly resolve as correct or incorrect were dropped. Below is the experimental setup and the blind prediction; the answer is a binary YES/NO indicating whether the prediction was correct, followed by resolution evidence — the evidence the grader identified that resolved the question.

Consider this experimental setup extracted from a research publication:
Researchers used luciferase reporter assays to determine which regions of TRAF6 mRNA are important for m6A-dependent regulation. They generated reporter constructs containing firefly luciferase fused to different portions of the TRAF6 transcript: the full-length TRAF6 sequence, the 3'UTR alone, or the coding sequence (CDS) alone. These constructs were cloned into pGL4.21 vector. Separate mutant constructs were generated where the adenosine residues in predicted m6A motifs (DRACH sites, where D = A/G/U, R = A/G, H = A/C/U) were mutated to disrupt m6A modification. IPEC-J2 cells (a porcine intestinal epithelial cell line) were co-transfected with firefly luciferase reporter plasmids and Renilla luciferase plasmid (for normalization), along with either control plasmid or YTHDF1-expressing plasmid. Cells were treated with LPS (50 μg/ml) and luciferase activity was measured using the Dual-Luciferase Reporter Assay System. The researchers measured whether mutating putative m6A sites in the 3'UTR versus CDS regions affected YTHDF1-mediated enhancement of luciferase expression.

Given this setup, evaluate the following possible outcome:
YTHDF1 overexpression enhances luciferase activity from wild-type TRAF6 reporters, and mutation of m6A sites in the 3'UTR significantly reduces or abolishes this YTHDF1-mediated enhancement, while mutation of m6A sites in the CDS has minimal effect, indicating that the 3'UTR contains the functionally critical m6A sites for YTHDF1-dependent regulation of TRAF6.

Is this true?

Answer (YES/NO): NO